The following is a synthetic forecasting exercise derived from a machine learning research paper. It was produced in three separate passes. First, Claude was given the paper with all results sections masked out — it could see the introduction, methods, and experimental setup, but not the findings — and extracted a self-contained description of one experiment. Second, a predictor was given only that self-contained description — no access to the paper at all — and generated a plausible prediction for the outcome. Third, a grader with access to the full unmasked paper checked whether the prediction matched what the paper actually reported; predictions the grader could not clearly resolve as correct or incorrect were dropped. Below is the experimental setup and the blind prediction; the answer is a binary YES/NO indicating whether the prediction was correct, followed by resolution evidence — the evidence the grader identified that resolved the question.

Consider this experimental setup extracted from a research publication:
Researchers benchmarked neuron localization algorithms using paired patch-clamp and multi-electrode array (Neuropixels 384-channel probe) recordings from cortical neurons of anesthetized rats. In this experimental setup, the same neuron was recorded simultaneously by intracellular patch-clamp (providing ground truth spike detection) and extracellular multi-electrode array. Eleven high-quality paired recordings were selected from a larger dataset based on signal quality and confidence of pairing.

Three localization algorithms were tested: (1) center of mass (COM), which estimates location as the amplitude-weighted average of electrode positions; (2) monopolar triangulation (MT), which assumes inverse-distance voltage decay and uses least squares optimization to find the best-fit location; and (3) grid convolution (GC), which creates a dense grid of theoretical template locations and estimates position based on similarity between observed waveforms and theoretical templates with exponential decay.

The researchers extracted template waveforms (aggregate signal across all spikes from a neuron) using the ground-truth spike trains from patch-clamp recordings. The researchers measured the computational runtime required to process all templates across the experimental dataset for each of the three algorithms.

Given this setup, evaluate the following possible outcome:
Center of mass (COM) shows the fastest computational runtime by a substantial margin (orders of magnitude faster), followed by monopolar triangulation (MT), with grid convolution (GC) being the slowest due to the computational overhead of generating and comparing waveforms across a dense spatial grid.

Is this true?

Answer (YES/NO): NO